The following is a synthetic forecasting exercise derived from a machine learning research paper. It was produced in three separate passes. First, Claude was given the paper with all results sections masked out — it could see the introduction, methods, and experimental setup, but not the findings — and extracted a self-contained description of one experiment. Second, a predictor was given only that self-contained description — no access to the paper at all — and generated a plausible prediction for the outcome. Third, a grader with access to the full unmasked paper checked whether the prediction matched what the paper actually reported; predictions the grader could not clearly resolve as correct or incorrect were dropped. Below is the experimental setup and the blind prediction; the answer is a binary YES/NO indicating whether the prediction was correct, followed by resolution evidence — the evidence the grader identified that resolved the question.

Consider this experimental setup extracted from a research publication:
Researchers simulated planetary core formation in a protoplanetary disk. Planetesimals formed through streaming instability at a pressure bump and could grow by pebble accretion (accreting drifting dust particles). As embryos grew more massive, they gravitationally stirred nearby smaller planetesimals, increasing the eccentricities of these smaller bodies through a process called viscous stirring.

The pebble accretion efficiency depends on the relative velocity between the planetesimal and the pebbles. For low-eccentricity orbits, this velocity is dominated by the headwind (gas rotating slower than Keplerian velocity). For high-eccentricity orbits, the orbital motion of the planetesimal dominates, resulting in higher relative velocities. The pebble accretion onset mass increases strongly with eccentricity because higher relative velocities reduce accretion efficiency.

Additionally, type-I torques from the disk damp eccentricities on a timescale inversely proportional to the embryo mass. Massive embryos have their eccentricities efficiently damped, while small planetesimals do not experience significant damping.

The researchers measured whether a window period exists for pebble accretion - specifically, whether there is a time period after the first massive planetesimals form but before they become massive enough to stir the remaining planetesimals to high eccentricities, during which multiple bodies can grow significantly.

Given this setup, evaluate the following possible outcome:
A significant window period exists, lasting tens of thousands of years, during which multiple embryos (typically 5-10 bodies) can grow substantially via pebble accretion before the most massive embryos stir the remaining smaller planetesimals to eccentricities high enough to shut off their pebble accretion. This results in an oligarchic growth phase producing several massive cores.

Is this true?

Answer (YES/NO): NO